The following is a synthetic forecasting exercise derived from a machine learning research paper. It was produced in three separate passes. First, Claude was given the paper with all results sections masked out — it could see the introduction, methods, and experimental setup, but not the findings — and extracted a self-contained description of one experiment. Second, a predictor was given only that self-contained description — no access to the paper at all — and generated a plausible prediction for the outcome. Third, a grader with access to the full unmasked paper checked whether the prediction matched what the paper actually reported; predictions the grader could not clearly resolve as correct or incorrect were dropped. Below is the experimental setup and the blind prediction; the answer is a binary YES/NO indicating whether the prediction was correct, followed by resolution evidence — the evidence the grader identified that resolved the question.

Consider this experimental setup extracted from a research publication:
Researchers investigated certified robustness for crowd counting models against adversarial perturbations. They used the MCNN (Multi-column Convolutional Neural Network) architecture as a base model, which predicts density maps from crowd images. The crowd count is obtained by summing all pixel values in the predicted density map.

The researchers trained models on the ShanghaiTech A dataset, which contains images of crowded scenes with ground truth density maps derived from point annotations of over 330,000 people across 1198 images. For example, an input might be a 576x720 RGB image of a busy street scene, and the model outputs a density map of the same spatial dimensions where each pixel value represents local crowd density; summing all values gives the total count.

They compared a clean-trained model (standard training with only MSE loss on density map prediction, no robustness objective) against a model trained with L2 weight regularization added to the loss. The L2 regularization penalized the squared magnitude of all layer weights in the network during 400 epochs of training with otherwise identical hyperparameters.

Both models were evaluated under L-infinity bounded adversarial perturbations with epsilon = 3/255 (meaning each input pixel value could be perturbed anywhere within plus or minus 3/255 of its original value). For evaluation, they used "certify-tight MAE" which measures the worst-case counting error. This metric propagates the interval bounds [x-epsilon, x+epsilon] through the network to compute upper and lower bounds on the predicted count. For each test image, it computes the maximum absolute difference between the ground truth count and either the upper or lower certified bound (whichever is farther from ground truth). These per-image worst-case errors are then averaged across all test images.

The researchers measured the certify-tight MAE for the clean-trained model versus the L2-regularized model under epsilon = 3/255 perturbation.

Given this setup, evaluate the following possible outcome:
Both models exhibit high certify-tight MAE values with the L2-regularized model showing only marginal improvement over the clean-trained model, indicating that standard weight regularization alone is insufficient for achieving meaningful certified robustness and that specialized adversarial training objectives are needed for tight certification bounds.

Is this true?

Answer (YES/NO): NO